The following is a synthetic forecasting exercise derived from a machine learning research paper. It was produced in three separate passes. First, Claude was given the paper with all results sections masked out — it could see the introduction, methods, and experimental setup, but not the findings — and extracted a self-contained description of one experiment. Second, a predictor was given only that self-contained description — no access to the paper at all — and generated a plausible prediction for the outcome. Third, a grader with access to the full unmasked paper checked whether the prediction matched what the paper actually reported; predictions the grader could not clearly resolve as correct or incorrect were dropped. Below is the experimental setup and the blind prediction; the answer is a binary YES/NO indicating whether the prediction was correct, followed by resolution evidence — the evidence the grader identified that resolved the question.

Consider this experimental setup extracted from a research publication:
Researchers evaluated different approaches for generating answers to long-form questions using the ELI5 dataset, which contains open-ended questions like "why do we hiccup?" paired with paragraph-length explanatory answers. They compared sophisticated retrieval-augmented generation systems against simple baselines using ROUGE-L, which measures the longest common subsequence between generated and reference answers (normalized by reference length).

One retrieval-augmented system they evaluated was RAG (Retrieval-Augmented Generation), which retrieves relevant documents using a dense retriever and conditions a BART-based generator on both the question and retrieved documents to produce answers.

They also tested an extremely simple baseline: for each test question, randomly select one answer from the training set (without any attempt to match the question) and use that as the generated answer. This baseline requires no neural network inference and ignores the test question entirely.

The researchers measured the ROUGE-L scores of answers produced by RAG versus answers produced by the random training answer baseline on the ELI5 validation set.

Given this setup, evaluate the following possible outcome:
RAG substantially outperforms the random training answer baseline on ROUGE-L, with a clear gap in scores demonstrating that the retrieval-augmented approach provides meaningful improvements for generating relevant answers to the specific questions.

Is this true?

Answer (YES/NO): NO